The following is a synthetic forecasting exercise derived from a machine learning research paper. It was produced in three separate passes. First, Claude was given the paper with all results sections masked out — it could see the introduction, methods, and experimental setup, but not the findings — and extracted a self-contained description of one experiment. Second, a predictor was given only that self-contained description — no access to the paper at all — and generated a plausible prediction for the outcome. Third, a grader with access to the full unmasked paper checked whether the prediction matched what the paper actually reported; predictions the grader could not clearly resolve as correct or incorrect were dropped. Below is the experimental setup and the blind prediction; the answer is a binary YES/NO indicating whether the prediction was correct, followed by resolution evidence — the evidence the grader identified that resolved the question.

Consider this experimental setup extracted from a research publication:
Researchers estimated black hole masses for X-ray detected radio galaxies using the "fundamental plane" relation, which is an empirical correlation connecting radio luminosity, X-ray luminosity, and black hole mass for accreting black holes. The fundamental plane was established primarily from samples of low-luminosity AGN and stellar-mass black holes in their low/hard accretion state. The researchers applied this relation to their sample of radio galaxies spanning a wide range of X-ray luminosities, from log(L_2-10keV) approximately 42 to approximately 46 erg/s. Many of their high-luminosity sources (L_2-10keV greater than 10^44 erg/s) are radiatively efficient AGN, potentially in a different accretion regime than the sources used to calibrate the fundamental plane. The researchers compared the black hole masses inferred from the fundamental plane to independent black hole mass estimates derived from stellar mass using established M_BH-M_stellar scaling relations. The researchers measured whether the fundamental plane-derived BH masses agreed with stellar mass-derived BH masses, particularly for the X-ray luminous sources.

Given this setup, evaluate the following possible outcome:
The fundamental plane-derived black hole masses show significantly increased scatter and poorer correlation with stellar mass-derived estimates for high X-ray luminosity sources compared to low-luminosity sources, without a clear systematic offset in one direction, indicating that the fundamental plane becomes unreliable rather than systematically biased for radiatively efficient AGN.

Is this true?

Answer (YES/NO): NO